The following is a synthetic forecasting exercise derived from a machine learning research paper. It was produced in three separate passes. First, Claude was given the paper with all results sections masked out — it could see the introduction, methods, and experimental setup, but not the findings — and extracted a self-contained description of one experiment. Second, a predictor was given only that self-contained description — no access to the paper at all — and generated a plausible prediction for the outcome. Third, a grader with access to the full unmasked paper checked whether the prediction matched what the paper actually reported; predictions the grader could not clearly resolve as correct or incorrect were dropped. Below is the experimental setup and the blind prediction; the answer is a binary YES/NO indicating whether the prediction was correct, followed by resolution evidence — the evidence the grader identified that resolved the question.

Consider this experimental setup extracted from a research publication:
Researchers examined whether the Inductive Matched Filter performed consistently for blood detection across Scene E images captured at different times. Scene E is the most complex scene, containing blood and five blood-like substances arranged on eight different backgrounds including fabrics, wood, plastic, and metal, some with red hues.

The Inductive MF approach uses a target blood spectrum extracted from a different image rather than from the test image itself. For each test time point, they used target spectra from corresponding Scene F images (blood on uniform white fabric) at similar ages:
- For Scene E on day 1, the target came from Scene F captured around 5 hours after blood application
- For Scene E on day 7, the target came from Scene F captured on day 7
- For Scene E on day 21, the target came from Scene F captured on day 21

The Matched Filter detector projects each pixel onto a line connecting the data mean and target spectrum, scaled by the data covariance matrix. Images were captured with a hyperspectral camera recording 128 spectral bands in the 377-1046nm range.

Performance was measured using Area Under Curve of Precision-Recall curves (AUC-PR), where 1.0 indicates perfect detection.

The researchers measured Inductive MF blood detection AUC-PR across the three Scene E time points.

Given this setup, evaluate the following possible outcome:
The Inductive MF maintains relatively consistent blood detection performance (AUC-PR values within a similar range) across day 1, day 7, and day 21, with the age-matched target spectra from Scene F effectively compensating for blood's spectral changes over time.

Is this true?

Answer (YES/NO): NO